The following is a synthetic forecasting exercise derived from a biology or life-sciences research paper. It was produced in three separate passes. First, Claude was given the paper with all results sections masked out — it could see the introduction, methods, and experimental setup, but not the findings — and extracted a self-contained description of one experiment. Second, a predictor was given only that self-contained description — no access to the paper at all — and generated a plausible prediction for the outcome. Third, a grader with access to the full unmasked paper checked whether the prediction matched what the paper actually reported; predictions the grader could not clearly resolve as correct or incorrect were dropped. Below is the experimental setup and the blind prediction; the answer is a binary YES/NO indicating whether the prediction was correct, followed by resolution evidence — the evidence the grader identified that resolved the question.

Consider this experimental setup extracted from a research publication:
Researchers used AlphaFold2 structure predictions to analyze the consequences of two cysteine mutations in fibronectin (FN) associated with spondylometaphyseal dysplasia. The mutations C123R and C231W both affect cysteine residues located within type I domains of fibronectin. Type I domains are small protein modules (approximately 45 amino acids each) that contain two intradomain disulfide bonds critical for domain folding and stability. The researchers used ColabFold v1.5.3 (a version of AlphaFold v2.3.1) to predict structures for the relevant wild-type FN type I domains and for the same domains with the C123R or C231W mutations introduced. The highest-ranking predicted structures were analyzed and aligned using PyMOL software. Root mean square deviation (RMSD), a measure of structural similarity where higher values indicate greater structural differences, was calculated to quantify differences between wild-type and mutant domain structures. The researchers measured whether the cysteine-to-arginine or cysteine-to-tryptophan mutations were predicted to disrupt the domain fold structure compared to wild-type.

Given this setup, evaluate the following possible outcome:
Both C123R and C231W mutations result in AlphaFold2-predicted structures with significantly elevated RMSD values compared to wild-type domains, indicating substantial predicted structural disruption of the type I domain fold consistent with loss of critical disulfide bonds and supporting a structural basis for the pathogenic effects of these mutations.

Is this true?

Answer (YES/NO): NO